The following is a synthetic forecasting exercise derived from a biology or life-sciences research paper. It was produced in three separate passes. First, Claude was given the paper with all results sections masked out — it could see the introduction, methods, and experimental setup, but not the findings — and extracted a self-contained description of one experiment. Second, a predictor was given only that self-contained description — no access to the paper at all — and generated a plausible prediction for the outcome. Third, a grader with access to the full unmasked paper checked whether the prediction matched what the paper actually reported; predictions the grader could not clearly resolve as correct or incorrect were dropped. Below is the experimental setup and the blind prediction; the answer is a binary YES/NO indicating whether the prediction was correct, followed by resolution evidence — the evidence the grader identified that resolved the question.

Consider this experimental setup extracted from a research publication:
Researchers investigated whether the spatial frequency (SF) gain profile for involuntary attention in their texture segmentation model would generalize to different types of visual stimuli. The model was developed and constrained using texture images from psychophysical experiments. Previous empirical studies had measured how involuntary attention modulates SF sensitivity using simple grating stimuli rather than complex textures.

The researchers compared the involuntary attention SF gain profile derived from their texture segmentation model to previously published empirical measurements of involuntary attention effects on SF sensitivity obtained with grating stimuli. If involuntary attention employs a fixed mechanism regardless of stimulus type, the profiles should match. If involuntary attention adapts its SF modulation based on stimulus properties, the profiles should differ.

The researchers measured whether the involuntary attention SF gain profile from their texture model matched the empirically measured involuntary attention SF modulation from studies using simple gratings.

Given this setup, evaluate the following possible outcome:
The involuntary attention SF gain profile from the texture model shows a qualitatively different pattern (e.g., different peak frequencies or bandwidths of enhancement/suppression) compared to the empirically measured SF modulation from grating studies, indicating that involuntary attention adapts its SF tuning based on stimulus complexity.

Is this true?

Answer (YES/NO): NO